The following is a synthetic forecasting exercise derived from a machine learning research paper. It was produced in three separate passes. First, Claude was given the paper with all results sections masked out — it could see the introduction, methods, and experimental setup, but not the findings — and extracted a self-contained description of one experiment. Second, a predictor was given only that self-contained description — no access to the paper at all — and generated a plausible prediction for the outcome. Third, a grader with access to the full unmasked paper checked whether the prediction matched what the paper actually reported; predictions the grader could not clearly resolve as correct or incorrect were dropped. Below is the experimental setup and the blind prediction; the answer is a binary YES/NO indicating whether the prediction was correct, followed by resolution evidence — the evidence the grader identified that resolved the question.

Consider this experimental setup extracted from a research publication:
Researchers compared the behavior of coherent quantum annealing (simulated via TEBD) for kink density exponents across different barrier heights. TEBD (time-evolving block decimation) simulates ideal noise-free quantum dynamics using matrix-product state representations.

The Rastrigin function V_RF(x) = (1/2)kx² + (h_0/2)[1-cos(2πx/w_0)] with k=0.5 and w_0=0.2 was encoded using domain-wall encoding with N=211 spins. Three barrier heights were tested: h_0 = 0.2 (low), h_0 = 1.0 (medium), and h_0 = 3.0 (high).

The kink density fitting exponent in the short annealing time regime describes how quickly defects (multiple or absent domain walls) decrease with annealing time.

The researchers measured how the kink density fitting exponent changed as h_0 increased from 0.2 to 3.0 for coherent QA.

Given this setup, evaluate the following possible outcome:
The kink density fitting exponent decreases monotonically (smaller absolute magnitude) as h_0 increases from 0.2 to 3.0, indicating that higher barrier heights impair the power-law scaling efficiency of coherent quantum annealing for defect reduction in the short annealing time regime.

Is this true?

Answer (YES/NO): NO